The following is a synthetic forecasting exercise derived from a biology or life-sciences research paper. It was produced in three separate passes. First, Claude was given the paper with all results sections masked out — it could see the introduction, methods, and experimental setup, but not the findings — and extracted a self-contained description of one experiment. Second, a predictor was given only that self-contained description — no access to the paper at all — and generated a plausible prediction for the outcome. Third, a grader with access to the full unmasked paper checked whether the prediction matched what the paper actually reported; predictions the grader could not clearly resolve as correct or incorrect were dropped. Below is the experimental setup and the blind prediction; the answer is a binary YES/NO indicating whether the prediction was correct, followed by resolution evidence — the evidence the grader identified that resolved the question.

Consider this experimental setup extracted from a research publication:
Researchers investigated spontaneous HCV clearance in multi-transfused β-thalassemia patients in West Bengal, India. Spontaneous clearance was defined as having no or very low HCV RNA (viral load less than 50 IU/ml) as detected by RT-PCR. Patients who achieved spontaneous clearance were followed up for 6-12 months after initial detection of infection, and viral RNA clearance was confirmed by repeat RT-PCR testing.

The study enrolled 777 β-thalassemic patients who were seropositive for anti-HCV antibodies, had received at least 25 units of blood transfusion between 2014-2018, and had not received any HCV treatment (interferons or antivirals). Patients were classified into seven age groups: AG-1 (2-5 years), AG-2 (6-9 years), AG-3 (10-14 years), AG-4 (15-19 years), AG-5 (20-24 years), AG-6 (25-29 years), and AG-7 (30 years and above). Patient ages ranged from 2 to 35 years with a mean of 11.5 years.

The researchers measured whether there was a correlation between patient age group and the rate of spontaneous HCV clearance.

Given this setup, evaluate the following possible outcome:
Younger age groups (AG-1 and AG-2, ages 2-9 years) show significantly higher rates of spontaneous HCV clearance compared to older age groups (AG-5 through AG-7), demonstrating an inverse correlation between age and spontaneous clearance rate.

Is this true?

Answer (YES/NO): NO